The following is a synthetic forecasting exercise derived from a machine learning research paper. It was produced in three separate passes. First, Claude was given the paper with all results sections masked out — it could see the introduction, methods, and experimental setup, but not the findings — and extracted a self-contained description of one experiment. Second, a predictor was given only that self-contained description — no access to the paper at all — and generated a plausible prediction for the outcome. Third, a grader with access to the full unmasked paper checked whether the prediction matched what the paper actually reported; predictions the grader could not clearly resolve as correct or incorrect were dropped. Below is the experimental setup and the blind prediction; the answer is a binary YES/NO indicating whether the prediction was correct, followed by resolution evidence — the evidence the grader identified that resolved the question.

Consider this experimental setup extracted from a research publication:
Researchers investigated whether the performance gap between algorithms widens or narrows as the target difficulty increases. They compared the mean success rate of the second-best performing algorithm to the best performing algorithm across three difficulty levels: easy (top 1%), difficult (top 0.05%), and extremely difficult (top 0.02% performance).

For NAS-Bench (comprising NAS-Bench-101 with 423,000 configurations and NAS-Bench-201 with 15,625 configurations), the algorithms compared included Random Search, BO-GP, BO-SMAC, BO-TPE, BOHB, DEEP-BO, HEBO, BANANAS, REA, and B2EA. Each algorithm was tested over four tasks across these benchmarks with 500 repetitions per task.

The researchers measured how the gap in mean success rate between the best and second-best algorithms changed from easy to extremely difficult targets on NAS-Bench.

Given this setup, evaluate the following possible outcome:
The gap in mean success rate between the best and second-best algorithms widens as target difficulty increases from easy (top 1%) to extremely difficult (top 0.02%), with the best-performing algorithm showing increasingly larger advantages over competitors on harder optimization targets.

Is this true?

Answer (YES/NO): YES